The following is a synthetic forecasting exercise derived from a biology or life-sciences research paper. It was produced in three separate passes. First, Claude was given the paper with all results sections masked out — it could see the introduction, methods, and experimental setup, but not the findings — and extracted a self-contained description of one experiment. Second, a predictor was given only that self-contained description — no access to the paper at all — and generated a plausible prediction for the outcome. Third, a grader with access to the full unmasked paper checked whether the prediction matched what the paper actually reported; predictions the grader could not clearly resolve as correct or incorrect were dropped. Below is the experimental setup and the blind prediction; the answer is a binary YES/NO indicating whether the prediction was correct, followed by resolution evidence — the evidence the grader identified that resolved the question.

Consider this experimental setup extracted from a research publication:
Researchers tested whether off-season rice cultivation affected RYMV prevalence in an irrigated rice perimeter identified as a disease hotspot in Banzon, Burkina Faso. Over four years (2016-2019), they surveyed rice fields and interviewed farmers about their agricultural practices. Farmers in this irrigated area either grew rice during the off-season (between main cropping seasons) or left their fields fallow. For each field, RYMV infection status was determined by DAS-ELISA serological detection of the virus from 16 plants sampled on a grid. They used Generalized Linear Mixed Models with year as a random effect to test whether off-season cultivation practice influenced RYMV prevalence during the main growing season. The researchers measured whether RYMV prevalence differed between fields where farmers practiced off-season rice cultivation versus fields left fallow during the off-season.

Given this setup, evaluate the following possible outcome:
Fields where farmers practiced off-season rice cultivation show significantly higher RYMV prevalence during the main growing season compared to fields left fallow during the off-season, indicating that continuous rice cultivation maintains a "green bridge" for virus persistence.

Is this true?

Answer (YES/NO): NO